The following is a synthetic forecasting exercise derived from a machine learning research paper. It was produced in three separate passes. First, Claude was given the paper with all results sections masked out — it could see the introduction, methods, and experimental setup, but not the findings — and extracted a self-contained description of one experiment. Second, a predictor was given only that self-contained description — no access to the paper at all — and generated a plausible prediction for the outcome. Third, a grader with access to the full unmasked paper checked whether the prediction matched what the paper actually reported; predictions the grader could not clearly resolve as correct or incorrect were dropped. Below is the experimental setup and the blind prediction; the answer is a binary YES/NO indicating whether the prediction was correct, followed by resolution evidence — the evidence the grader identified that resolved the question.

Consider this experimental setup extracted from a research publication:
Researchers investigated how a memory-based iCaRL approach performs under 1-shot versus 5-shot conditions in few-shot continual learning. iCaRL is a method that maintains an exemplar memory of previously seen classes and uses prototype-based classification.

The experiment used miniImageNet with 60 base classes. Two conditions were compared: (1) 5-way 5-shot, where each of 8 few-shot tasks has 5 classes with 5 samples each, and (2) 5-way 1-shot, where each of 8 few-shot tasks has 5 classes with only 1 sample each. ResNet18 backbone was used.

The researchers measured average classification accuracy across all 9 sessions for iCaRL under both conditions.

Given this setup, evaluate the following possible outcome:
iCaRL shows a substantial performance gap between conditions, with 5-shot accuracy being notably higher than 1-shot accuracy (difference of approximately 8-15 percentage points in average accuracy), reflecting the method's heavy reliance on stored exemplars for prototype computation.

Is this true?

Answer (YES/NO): NO